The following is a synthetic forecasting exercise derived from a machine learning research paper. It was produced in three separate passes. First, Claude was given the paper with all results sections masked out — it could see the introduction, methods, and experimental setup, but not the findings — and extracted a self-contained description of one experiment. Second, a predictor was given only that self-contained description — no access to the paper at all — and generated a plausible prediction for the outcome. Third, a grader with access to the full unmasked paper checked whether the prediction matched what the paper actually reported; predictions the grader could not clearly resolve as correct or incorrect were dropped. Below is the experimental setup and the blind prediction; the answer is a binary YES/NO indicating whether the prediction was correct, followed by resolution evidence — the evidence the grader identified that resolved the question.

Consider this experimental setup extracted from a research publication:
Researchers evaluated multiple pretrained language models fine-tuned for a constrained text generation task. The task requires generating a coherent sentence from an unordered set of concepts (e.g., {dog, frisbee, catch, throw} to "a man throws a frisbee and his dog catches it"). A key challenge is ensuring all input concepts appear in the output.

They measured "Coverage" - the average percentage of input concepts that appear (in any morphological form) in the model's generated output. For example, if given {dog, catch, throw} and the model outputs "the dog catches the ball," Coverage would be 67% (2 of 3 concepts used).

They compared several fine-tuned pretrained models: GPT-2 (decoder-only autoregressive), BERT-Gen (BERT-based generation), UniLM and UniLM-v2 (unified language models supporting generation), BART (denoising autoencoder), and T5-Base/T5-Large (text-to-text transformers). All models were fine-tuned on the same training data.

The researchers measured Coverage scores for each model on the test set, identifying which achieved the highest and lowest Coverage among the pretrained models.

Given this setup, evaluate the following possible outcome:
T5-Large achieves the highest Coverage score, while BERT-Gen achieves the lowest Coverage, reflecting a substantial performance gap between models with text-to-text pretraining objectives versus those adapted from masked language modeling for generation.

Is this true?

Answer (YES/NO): NO